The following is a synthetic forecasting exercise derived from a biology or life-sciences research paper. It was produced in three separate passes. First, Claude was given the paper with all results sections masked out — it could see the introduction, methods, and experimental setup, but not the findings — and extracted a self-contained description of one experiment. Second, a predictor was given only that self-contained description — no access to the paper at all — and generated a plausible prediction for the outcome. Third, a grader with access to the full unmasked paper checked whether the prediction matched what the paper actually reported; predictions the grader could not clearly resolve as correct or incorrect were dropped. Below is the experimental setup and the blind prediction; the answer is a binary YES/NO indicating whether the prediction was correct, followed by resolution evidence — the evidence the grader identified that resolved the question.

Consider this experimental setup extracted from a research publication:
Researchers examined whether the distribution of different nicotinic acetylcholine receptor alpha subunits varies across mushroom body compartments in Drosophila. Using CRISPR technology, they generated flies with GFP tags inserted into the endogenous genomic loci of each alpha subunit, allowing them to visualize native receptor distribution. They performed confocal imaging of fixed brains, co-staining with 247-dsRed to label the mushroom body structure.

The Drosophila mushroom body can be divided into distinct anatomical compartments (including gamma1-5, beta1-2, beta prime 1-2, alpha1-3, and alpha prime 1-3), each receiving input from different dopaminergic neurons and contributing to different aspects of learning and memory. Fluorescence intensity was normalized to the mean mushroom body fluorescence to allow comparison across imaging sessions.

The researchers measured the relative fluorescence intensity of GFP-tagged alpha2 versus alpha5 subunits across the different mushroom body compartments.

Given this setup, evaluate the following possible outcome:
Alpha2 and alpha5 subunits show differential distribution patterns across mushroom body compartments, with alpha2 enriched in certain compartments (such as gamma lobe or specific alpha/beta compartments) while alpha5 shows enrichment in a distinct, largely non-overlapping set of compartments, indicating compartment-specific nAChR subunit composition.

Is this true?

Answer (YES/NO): NO